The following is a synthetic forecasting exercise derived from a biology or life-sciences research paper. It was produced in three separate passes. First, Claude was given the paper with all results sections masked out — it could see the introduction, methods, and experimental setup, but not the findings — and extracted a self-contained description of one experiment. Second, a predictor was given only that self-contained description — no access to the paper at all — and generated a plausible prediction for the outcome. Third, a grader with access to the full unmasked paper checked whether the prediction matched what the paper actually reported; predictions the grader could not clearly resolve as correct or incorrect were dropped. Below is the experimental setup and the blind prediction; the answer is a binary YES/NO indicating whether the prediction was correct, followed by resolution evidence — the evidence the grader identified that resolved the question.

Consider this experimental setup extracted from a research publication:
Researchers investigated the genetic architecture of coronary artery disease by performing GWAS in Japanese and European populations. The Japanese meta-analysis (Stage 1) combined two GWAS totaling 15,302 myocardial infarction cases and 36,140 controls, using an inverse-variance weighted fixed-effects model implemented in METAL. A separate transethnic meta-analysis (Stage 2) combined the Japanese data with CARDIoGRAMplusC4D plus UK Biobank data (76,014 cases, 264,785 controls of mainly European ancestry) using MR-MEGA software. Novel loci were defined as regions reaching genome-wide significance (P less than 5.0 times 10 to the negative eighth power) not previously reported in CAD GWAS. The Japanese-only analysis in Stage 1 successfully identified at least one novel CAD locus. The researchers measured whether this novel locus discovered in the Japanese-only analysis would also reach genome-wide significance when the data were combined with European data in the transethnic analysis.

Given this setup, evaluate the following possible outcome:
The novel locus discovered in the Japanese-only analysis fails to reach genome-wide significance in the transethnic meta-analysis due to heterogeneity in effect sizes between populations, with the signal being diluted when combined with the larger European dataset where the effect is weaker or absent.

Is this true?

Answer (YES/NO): NO